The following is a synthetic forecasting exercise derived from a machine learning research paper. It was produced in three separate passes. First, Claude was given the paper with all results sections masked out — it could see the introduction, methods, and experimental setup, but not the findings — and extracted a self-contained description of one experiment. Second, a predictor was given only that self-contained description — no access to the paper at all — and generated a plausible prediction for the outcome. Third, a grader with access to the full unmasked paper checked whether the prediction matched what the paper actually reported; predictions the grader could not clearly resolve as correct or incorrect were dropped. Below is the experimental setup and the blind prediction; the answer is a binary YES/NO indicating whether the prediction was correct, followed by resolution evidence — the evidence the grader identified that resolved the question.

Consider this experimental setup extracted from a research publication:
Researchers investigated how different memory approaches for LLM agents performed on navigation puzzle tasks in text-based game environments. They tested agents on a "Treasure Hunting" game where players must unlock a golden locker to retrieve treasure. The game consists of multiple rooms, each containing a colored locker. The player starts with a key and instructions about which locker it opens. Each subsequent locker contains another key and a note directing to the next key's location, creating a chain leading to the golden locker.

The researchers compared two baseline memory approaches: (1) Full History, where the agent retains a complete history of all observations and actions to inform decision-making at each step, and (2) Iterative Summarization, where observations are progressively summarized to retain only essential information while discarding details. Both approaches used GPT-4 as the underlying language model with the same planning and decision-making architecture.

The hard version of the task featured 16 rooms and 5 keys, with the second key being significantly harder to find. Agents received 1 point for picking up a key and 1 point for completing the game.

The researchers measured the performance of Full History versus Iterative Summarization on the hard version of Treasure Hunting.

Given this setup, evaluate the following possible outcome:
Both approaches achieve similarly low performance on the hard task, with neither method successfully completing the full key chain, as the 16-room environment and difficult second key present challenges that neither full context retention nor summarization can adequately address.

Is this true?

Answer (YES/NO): YES